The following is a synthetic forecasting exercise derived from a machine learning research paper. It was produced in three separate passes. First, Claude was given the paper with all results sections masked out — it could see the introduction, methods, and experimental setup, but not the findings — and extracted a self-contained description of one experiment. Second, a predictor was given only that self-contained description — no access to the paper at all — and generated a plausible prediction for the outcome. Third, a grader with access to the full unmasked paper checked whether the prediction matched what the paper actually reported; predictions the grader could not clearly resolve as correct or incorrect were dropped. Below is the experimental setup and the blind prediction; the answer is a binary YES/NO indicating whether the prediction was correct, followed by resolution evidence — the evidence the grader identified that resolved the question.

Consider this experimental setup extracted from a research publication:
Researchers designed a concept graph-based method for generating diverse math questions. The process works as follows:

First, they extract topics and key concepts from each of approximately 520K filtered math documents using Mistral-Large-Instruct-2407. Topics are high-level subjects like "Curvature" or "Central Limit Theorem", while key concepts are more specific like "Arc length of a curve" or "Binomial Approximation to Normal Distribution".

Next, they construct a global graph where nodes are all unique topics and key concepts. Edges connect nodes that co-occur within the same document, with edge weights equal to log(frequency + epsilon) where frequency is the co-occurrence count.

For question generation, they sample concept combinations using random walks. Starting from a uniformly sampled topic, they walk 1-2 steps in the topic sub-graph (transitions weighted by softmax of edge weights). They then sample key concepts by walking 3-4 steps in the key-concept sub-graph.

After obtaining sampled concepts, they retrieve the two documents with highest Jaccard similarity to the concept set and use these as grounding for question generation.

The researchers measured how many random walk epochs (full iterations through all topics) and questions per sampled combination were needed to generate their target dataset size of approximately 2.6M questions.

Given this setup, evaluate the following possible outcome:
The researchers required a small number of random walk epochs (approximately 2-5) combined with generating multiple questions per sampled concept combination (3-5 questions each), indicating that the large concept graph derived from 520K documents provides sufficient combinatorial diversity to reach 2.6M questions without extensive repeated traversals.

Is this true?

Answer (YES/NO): YES